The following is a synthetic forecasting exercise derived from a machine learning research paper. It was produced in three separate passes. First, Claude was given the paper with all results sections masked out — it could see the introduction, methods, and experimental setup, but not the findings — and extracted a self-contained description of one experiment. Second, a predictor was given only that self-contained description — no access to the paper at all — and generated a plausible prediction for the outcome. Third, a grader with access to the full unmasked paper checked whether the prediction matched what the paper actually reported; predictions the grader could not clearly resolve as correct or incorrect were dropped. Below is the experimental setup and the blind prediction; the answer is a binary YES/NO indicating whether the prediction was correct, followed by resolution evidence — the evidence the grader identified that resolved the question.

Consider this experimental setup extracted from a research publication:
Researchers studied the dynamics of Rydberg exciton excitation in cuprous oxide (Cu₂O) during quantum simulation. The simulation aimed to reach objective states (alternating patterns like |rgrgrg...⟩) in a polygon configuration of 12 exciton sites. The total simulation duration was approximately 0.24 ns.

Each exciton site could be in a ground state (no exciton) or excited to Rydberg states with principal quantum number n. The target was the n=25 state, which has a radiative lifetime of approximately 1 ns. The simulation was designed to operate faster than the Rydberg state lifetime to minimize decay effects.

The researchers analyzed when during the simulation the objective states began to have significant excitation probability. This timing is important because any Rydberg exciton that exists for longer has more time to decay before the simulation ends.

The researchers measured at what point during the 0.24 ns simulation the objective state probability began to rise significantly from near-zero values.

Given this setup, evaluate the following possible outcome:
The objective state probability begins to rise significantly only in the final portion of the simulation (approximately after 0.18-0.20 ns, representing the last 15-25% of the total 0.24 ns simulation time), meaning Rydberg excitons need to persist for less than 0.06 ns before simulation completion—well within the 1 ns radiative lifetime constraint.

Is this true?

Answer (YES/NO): NO